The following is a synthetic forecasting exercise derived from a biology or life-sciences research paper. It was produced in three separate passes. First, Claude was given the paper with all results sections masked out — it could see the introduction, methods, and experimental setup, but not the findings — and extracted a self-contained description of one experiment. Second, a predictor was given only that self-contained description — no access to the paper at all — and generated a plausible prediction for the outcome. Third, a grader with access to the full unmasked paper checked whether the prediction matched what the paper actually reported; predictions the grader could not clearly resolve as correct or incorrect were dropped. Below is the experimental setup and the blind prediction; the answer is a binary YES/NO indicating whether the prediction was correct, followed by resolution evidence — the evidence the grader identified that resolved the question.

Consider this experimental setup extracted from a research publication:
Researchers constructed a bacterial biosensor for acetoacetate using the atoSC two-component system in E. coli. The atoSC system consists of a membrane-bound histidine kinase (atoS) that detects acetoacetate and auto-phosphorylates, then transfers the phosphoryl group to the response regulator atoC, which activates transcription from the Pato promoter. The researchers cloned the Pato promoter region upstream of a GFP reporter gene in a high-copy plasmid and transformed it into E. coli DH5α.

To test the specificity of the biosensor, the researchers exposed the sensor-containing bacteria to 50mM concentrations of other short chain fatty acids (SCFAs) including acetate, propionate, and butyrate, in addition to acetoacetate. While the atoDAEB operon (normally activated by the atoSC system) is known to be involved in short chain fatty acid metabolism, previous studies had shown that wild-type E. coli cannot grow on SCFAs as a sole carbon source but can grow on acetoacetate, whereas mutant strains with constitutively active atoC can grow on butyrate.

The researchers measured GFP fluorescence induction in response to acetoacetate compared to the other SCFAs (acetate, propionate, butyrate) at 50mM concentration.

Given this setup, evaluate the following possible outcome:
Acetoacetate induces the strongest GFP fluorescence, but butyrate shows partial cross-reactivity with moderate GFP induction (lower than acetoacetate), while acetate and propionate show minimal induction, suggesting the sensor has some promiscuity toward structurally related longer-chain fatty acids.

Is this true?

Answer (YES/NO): NO